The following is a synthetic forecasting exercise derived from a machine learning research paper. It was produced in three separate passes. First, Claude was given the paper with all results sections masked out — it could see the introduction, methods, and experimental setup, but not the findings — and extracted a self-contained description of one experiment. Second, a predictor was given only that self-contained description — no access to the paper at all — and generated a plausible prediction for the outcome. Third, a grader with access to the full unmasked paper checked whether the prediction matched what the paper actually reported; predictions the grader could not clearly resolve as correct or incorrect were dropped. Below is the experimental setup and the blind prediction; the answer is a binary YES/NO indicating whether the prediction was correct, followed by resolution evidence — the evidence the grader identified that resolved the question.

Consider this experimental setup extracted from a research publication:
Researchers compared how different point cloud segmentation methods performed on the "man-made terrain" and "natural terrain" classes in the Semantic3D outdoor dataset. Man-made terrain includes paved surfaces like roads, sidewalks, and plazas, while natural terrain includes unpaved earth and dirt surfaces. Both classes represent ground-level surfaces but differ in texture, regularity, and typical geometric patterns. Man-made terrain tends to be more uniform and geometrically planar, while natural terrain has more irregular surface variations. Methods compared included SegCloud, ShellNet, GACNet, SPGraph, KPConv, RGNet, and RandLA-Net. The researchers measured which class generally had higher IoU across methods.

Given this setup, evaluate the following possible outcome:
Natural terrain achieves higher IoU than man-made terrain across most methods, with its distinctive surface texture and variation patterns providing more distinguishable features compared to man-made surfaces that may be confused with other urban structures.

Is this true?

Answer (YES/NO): NO